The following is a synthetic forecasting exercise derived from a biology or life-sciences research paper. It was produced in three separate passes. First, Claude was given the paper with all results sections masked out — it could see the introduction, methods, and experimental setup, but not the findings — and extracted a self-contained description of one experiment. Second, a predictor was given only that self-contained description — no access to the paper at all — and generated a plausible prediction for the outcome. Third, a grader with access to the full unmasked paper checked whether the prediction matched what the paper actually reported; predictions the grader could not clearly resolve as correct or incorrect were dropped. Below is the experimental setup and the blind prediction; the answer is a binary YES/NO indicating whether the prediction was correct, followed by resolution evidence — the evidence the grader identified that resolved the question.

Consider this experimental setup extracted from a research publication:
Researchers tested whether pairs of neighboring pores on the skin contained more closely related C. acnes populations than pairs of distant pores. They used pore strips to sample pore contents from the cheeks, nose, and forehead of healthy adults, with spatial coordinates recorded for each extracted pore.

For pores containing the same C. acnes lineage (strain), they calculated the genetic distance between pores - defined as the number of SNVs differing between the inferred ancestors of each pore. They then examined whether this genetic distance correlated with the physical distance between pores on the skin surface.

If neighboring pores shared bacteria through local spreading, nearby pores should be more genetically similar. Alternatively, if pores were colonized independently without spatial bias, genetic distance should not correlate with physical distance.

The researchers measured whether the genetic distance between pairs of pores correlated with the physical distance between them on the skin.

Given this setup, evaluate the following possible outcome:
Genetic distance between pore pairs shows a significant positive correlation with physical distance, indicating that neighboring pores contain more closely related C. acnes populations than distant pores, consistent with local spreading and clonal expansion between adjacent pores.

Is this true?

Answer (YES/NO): NO